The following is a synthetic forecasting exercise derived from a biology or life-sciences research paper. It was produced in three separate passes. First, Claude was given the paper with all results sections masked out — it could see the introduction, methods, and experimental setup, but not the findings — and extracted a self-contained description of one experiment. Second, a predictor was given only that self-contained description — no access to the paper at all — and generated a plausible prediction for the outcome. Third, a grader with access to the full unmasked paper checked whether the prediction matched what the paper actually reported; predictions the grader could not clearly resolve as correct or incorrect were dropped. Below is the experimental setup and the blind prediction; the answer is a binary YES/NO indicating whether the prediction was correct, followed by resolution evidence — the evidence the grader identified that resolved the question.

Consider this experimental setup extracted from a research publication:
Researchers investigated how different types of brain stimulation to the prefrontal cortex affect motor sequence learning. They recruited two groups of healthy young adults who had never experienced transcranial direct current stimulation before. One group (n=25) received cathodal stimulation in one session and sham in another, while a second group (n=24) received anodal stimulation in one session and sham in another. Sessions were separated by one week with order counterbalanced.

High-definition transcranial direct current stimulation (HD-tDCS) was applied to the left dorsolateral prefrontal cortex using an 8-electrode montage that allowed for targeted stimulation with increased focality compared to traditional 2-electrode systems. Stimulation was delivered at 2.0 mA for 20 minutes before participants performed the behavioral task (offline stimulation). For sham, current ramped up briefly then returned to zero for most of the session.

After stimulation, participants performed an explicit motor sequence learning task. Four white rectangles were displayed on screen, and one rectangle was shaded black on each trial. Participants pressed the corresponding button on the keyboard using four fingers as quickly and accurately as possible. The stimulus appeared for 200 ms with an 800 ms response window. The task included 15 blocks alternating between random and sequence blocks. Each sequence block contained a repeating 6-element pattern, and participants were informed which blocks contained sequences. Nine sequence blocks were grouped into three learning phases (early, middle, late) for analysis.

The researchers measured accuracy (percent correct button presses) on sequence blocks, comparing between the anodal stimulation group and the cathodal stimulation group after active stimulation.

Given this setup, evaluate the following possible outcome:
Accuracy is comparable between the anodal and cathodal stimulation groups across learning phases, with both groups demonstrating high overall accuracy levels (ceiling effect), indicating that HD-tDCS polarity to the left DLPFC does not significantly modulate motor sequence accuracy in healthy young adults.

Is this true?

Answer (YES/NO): NO